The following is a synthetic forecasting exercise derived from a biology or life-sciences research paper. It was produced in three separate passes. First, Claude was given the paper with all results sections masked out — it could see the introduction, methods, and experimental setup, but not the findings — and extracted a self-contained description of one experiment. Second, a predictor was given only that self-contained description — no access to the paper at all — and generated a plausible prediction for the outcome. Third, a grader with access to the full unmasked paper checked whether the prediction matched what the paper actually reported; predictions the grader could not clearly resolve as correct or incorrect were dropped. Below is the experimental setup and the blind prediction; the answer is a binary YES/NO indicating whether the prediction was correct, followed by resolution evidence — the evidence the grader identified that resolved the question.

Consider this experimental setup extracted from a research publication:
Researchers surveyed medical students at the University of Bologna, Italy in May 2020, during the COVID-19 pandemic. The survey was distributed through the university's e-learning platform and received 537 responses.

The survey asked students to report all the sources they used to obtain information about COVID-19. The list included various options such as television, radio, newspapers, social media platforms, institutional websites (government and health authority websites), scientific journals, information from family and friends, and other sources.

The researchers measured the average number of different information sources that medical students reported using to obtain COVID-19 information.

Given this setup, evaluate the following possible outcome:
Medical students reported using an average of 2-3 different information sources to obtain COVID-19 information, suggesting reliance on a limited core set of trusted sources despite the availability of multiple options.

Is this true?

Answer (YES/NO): NO